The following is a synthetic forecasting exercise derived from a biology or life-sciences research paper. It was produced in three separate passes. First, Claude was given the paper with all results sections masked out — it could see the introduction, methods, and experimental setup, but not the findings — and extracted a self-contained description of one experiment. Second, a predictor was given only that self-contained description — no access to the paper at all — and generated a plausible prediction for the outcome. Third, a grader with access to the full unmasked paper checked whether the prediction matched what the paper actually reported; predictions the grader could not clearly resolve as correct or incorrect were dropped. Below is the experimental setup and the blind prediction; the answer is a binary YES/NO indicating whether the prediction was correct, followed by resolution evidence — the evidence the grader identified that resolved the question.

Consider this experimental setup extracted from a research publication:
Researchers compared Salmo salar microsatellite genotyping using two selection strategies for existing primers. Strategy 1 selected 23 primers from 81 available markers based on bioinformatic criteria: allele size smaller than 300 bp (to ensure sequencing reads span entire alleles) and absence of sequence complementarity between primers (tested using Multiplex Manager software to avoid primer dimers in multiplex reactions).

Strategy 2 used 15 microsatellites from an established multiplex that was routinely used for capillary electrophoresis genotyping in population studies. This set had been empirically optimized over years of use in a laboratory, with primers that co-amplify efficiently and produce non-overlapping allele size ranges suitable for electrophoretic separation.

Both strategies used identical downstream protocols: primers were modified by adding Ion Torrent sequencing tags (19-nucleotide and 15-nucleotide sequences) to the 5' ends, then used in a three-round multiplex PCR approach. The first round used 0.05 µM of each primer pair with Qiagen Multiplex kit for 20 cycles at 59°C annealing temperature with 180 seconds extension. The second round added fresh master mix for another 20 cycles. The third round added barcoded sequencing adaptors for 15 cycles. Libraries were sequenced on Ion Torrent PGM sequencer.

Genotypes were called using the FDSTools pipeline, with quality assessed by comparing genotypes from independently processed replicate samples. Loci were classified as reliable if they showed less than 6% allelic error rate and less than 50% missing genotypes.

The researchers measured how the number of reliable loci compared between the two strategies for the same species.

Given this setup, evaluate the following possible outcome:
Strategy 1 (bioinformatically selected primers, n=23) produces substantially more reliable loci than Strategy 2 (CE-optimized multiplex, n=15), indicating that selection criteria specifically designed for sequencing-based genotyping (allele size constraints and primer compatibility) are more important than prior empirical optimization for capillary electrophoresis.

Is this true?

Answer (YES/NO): NO